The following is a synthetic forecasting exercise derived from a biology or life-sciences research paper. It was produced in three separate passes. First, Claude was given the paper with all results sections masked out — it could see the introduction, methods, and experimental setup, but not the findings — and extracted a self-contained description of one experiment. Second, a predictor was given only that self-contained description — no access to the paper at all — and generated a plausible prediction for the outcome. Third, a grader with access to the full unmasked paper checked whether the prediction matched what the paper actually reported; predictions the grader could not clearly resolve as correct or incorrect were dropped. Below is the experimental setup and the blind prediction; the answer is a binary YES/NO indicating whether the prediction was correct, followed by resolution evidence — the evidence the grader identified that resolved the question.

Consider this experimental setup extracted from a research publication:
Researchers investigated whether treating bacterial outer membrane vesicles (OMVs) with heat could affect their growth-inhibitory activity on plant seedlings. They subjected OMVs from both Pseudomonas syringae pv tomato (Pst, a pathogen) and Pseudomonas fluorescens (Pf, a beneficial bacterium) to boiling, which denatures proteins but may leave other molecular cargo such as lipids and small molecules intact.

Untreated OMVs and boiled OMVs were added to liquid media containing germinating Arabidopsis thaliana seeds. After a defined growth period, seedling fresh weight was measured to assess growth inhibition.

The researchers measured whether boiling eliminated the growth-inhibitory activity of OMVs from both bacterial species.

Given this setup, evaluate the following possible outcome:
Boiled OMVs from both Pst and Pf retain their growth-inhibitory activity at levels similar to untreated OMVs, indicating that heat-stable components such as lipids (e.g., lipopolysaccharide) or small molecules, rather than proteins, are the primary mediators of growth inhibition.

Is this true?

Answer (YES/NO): NO